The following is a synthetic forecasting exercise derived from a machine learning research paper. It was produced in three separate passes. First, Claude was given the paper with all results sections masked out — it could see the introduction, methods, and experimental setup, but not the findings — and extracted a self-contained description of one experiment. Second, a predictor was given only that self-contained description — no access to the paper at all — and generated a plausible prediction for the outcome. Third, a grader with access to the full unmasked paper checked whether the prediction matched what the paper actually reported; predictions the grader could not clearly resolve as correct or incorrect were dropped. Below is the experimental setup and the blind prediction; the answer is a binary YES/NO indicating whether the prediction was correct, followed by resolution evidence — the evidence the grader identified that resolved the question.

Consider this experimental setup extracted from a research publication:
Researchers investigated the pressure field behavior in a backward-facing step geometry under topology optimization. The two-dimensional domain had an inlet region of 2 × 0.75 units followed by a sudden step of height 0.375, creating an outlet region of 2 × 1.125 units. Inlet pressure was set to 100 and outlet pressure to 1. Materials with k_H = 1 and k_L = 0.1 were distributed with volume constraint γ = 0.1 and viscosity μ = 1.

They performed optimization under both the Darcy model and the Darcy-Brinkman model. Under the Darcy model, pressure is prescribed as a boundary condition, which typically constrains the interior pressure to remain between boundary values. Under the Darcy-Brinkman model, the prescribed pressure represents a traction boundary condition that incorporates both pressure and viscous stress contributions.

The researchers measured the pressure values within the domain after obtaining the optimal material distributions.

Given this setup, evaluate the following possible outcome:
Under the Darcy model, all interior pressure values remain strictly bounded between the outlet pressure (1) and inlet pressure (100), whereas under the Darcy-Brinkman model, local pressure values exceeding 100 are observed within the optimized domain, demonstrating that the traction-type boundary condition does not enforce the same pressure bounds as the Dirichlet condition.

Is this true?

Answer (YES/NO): NO